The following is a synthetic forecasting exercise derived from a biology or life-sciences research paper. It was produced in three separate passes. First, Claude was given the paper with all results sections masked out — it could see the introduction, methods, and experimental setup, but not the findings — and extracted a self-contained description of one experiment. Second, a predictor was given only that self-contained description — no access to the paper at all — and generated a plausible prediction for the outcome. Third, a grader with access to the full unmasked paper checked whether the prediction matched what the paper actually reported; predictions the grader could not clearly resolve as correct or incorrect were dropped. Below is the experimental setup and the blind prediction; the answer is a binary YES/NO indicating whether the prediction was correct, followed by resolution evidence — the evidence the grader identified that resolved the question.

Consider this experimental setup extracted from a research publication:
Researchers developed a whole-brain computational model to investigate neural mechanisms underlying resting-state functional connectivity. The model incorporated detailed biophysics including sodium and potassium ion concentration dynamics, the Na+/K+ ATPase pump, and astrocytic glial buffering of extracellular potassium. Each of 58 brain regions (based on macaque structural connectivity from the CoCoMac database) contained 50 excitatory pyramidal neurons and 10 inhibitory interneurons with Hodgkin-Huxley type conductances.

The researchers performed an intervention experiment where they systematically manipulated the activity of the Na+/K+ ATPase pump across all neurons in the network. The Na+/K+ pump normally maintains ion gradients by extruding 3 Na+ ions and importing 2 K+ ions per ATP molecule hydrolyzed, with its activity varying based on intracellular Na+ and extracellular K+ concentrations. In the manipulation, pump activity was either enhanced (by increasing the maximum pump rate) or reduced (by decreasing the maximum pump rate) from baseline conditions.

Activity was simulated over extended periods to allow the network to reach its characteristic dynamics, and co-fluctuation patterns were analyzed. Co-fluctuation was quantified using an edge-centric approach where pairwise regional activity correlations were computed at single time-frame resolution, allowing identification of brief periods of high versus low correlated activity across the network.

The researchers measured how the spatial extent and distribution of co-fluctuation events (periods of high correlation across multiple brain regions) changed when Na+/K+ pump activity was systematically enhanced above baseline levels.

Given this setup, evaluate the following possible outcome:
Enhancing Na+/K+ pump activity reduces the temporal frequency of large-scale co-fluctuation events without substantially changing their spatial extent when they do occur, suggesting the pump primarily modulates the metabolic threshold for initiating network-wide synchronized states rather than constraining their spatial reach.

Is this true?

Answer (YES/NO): NO